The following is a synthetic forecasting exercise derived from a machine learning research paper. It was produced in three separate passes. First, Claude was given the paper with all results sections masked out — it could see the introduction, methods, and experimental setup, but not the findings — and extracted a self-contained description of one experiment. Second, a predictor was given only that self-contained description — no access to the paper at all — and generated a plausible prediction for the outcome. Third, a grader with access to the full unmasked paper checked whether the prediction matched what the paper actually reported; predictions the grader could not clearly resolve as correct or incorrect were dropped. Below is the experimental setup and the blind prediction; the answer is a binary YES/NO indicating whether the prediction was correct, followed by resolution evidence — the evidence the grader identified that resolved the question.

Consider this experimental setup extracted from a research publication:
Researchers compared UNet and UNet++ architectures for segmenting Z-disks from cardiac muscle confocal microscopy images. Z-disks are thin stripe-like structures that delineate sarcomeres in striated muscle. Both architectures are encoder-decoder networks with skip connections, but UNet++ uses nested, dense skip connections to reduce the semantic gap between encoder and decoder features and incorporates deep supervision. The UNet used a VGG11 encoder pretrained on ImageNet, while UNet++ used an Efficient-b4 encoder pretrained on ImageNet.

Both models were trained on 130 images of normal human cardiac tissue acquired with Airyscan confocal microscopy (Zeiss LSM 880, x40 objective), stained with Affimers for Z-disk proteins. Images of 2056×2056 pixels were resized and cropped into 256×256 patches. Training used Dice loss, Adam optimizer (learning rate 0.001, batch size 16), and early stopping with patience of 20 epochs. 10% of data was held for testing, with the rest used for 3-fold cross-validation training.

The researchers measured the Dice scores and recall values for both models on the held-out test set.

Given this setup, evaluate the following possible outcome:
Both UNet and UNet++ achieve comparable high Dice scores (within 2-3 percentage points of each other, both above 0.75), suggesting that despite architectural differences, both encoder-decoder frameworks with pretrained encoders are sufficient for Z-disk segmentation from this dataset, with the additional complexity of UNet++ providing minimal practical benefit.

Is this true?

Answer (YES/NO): YES